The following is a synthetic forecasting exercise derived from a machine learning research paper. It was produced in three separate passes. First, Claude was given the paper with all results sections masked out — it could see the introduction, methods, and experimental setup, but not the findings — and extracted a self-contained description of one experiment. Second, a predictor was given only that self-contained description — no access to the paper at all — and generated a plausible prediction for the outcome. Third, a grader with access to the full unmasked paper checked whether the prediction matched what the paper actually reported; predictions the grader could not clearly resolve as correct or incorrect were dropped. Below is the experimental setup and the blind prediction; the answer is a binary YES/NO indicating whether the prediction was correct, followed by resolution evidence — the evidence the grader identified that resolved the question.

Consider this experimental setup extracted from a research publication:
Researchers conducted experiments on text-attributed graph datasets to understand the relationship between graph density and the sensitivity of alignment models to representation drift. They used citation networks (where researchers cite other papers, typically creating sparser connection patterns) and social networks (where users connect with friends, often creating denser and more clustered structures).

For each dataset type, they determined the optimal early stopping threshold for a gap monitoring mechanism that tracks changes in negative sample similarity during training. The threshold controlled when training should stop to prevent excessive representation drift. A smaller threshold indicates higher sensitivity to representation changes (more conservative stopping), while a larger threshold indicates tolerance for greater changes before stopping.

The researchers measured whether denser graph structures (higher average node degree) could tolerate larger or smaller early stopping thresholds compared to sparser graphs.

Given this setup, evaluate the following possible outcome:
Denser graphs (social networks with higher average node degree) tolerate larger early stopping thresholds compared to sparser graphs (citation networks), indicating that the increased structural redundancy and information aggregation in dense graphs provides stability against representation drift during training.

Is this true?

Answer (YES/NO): YES